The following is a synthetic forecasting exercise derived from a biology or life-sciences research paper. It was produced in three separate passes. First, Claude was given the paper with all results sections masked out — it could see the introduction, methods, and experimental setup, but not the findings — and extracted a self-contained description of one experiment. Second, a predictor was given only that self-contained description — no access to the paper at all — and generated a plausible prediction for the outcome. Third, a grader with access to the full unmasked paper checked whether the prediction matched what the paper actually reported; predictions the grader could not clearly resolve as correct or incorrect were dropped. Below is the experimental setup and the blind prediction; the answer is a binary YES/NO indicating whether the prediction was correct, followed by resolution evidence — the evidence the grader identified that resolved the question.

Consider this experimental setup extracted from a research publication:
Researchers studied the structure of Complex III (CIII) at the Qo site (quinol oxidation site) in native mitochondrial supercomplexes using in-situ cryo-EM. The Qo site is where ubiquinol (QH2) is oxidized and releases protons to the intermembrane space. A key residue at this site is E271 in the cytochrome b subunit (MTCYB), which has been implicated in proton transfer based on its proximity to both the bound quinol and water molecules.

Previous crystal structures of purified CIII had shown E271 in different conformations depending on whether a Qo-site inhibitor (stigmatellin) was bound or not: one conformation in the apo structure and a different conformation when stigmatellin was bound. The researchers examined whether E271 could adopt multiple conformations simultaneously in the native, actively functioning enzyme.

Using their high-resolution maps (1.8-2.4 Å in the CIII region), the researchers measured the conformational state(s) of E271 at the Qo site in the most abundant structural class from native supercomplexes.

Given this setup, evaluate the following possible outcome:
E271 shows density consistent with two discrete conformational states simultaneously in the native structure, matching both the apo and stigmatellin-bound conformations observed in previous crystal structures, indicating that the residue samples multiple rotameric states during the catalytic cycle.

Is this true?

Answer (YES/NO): YES